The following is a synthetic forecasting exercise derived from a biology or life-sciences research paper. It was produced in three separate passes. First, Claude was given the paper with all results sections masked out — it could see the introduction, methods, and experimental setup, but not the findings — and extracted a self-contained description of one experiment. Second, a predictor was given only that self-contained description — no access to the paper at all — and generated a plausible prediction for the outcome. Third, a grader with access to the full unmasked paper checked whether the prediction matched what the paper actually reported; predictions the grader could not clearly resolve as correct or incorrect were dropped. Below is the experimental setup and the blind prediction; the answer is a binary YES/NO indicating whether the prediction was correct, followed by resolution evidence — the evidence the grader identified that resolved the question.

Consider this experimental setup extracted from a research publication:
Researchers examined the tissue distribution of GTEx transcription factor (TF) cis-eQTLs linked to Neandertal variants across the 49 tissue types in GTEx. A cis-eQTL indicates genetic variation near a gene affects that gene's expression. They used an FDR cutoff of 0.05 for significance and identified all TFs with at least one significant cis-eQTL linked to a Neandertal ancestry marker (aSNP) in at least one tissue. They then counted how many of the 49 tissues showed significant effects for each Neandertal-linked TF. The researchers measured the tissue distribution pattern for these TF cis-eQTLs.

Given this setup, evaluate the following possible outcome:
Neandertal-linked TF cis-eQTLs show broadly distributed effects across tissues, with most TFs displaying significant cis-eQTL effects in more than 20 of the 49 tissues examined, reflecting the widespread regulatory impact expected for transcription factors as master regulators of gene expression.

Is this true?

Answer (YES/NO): NO